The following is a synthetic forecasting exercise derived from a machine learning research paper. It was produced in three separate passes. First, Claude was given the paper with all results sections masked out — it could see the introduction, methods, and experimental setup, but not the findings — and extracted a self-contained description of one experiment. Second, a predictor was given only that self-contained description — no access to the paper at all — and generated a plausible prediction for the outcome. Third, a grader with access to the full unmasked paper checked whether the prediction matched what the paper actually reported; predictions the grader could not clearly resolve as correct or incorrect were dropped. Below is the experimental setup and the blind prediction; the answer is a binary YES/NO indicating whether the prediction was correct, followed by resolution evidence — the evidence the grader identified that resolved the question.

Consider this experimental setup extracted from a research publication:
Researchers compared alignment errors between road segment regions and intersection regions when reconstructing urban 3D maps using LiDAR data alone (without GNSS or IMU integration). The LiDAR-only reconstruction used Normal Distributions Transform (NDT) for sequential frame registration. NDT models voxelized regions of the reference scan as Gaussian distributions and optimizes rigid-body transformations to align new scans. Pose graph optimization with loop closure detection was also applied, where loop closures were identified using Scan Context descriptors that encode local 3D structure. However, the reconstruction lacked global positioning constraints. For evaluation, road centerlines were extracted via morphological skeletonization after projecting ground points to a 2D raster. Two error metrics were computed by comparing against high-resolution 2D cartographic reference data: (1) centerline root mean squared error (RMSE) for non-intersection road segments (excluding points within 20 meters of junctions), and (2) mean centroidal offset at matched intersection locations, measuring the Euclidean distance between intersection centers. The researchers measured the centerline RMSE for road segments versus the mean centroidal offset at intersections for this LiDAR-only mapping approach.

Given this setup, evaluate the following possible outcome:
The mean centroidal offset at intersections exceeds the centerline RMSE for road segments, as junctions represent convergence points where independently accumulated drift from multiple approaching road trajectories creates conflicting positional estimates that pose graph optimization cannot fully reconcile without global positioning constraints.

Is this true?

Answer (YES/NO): YES